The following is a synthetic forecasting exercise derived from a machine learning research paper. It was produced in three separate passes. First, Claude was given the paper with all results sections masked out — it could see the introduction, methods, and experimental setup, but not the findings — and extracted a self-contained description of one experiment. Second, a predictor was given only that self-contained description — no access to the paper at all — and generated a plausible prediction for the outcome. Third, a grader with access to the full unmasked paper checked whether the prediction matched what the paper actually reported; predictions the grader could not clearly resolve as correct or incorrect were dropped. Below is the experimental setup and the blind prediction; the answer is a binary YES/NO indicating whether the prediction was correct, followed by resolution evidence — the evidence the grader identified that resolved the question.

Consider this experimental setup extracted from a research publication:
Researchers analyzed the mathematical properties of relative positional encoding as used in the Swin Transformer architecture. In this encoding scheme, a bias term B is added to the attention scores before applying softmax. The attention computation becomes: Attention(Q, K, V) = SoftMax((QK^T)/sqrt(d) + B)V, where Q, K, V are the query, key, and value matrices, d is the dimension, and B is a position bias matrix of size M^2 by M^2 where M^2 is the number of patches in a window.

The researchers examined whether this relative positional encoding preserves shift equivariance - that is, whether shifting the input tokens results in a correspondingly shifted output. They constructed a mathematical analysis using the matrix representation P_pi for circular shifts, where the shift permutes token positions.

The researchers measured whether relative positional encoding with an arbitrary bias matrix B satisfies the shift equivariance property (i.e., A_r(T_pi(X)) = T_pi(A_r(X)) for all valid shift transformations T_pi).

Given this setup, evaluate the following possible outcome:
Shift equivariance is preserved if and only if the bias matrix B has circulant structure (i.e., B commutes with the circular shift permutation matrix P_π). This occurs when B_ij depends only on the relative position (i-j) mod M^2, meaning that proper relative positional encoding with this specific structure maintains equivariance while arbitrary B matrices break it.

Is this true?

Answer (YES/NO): NO